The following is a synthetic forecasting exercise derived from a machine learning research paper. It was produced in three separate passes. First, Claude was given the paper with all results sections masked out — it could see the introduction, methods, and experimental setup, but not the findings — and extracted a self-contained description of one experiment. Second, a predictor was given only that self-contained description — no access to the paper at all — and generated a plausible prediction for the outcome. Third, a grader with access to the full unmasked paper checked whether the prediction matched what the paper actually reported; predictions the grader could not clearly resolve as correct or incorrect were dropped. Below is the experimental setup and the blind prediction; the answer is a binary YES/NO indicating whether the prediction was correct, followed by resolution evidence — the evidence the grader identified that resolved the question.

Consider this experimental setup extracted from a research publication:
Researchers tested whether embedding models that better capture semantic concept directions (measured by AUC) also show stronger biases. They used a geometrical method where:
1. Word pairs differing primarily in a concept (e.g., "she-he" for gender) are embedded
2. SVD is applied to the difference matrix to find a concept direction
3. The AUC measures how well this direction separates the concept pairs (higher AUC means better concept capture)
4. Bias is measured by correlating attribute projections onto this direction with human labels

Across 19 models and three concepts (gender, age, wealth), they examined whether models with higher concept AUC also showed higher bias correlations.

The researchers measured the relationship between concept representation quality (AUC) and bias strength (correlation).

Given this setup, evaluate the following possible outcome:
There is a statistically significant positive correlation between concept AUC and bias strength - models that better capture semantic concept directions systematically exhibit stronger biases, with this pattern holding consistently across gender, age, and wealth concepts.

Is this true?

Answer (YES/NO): YES